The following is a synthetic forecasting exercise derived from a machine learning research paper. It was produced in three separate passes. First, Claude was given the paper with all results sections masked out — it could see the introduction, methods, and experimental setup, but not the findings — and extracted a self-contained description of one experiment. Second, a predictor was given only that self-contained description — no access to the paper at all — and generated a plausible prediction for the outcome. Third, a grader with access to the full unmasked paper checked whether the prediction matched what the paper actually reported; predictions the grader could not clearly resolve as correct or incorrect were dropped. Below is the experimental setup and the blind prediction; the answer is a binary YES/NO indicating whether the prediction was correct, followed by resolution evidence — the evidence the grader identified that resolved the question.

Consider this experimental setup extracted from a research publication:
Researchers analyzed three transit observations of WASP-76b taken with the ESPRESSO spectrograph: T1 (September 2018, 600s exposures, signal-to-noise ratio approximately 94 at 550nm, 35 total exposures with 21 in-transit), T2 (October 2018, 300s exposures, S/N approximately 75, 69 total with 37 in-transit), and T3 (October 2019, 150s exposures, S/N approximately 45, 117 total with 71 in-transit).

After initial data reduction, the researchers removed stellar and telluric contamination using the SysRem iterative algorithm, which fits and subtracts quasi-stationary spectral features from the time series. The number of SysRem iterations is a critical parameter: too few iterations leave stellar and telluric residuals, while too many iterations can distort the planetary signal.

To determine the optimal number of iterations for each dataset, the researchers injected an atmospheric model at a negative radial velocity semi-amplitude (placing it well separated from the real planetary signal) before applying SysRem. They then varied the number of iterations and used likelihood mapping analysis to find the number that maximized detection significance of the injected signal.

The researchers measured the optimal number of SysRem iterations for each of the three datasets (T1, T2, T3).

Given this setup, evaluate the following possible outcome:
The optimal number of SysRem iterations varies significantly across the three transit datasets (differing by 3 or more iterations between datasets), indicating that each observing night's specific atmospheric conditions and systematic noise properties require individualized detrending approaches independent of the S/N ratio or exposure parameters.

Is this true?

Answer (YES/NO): NO